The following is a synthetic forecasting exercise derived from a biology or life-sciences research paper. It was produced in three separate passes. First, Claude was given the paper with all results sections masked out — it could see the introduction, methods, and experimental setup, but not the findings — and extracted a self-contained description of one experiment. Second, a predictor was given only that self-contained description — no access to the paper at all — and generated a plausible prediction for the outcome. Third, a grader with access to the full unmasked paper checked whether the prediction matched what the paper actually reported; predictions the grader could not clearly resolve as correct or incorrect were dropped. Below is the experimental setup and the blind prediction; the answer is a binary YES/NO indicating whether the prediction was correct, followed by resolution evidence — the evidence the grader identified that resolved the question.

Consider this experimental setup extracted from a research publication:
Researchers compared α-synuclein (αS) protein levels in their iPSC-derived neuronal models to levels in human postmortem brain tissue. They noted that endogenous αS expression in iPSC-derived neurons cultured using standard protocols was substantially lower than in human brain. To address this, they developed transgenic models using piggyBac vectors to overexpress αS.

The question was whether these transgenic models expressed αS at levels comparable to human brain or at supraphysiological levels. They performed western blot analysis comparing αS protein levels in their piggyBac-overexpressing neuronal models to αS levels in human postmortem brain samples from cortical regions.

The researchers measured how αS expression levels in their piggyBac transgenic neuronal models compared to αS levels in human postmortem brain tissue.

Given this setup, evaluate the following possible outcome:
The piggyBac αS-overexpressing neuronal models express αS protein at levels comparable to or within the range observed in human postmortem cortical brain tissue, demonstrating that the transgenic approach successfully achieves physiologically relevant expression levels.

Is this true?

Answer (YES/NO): YES